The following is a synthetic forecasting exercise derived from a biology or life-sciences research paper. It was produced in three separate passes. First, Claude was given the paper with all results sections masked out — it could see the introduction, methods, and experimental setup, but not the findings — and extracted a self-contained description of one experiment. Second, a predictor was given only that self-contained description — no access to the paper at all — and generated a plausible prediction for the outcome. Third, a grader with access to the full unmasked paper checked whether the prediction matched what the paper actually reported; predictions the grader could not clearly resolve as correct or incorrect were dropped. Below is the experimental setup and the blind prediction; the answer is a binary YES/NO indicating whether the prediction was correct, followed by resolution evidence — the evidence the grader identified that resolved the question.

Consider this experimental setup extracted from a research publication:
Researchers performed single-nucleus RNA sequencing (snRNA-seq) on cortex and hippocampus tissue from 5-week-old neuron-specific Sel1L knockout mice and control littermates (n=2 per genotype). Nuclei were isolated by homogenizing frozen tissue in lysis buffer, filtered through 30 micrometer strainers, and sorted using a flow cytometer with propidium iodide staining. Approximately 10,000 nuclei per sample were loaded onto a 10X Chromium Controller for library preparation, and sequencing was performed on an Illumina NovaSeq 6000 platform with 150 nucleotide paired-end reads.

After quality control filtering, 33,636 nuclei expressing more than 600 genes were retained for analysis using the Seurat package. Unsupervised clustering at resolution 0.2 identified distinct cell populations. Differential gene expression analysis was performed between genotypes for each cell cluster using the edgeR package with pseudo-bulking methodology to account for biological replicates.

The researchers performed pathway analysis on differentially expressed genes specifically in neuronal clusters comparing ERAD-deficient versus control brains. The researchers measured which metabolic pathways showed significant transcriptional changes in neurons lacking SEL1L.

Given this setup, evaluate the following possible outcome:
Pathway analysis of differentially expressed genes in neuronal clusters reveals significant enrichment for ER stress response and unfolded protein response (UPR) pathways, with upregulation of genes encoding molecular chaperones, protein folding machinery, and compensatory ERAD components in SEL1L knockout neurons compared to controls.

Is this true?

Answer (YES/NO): NO